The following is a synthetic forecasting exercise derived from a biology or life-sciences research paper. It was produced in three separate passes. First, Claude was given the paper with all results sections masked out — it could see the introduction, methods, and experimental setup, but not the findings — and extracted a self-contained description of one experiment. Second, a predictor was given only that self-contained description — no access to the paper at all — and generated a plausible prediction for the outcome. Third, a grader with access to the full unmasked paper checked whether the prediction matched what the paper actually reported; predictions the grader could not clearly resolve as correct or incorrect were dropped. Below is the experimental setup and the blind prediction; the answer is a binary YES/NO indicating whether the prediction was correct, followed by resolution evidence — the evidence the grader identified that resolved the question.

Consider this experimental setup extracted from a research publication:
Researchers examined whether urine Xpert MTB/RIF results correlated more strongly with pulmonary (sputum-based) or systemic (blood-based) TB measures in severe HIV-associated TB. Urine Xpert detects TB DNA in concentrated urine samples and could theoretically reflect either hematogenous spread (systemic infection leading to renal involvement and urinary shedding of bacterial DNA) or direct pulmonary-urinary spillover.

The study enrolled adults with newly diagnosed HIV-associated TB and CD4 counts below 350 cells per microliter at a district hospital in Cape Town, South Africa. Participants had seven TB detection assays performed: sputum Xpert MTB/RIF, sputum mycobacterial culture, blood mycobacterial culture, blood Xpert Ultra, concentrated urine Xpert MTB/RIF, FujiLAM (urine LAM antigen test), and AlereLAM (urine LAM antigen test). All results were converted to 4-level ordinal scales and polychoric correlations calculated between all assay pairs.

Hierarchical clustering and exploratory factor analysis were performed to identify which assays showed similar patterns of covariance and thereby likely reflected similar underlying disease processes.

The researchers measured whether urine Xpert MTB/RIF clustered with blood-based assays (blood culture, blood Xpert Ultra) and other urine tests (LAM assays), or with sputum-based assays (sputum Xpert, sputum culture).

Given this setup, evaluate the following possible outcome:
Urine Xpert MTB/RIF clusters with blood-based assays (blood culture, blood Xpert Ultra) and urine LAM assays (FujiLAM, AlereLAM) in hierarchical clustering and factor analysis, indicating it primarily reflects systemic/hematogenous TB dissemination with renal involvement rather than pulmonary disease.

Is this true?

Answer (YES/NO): YES